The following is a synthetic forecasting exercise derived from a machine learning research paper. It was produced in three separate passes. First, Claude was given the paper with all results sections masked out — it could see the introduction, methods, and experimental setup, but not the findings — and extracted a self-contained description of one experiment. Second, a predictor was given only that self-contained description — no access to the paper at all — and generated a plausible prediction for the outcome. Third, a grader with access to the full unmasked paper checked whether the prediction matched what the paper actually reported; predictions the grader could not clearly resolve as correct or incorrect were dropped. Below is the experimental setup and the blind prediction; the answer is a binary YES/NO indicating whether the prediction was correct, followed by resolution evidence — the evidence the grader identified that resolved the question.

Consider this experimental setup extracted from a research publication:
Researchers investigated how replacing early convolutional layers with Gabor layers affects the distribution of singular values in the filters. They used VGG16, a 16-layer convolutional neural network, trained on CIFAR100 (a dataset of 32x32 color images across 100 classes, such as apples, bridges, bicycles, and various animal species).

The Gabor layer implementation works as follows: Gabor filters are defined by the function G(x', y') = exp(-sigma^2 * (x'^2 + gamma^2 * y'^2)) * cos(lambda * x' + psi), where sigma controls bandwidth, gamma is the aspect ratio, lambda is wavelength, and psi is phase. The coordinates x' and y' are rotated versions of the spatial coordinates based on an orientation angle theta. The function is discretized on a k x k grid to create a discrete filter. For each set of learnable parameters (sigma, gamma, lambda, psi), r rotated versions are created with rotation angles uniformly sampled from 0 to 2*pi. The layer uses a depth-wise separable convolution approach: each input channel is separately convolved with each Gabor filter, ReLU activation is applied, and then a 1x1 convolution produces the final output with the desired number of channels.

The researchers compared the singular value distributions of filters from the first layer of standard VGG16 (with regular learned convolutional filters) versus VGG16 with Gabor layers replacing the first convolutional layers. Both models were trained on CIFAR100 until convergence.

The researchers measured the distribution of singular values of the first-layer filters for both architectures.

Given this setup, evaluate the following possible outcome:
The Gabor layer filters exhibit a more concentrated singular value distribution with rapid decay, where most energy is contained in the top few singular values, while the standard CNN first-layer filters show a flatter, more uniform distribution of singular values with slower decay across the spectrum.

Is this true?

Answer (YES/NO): NO